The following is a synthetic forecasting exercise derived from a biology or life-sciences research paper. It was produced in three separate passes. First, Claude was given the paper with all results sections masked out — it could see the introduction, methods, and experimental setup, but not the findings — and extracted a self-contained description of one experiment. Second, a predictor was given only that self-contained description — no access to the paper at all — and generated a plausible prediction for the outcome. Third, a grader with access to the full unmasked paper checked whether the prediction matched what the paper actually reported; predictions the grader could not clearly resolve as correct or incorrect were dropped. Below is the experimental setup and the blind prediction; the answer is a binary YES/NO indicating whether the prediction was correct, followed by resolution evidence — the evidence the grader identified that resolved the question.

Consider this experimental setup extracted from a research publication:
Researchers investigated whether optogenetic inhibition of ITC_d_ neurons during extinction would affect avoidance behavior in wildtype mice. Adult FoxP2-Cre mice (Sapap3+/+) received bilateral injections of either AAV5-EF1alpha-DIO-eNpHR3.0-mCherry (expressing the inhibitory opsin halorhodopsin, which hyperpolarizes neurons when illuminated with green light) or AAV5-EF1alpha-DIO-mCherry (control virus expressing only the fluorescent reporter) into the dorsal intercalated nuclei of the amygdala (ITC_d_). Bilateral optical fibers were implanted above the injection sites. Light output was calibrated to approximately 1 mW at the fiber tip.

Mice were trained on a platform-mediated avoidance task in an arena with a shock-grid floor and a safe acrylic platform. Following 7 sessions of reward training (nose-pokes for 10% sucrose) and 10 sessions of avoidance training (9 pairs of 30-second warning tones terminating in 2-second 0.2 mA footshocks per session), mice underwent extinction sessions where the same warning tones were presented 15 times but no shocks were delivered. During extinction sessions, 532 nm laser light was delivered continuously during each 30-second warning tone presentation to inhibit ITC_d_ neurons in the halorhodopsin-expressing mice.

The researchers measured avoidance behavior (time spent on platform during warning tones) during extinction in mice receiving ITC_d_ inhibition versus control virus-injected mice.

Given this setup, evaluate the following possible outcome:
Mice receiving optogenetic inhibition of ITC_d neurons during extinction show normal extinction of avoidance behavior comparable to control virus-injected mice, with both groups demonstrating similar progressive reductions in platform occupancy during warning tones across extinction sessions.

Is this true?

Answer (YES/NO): NO